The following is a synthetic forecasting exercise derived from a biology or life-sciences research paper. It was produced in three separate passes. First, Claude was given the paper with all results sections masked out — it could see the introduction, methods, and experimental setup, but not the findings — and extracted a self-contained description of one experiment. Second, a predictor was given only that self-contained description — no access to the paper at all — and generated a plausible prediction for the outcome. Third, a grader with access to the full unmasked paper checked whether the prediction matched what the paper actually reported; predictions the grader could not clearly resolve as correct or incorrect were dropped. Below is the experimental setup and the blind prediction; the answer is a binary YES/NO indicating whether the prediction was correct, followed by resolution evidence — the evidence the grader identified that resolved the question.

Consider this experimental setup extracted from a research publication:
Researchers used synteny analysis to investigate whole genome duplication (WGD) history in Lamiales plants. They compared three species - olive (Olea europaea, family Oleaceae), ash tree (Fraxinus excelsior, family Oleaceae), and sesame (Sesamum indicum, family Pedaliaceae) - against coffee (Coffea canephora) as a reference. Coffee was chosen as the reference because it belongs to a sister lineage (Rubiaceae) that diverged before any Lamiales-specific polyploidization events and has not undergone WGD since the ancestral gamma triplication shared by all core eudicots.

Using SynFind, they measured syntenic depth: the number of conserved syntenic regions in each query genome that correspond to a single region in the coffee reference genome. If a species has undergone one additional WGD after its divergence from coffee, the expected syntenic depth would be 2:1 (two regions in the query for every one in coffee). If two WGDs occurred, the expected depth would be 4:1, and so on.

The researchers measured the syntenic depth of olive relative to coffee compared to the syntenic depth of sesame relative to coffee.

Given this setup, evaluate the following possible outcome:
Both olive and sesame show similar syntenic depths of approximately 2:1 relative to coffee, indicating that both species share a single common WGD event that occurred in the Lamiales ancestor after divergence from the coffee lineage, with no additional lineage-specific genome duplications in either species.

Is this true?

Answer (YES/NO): NO